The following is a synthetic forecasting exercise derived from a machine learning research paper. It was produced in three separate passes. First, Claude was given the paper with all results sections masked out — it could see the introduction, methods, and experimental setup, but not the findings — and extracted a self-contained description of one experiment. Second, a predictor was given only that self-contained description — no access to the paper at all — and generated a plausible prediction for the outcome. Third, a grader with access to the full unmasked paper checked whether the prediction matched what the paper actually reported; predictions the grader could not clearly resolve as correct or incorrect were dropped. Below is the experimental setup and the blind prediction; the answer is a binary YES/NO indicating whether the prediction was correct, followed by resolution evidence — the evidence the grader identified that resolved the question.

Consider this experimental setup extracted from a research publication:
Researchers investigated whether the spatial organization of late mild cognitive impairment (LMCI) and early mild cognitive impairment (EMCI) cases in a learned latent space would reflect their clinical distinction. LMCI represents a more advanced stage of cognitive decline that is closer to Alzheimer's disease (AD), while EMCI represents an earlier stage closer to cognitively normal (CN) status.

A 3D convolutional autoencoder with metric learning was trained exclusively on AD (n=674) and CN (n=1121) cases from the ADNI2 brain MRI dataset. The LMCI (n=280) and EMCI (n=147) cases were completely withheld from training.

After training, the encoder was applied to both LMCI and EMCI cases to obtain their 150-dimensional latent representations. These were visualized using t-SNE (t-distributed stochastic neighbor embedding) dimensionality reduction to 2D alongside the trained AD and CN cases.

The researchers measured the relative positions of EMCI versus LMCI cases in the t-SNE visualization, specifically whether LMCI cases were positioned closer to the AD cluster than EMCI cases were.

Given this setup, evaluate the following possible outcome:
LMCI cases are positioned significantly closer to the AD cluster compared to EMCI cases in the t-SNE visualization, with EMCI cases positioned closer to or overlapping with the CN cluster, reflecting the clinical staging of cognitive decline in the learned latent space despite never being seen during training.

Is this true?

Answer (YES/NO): YES